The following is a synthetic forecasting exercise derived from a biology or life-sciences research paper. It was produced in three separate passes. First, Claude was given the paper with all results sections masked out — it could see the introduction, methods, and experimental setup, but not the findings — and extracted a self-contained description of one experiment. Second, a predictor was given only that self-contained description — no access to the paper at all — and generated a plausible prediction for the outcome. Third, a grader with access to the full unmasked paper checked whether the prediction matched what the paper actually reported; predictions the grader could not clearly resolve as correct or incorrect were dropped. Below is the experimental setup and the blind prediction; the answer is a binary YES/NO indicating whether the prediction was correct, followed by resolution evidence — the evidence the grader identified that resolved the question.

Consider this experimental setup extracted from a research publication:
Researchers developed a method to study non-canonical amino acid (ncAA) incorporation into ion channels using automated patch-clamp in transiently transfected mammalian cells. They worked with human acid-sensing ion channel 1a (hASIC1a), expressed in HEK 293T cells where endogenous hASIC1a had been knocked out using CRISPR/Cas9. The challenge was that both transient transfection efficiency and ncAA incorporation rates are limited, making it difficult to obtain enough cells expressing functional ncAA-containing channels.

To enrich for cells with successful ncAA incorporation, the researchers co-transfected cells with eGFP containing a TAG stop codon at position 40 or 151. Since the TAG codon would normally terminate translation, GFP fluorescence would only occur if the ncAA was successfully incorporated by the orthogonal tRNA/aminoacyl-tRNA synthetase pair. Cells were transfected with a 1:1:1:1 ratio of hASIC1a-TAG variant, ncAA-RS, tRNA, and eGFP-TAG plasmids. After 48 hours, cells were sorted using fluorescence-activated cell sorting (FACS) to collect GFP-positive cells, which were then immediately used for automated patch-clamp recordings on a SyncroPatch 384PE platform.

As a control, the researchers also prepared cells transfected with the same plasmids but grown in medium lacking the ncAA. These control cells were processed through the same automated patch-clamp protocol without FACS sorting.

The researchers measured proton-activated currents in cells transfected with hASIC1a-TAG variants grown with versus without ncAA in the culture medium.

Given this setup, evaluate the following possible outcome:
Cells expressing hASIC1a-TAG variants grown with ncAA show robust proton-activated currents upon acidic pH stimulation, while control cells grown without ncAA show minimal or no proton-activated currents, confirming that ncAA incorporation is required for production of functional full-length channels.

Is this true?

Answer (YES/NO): YES